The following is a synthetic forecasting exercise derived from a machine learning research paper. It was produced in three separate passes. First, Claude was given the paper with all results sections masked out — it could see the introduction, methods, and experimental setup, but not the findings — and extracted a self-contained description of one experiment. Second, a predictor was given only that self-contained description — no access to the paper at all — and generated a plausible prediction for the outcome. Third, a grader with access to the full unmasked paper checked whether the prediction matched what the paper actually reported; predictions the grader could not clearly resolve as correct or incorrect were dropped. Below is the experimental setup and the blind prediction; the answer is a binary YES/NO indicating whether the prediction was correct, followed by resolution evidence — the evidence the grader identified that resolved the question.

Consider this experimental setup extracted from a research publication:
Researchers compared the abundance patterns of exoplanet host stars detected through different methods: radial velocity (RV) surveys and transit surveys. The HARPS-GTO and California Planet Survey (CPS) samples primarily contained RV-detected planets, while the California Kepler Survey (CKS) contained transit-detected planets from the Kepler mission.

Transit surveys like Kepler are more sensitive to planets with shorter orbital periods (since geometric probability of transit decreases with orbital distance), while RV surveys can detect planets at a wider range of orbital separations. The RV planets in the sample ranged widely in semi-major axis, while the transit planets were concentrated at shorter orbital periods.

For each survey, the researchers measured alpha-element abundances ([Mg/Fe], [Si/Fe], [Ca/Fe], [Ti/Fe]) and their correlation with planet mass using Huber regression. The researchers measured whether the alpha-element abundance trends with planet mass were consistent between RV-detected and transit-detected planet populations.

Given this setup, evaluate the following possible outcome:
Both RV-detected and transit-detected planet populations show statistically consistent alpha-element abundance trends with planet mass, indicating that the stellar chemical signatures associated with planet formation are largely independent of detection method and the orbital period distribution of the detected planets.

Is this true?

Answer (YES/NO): YES